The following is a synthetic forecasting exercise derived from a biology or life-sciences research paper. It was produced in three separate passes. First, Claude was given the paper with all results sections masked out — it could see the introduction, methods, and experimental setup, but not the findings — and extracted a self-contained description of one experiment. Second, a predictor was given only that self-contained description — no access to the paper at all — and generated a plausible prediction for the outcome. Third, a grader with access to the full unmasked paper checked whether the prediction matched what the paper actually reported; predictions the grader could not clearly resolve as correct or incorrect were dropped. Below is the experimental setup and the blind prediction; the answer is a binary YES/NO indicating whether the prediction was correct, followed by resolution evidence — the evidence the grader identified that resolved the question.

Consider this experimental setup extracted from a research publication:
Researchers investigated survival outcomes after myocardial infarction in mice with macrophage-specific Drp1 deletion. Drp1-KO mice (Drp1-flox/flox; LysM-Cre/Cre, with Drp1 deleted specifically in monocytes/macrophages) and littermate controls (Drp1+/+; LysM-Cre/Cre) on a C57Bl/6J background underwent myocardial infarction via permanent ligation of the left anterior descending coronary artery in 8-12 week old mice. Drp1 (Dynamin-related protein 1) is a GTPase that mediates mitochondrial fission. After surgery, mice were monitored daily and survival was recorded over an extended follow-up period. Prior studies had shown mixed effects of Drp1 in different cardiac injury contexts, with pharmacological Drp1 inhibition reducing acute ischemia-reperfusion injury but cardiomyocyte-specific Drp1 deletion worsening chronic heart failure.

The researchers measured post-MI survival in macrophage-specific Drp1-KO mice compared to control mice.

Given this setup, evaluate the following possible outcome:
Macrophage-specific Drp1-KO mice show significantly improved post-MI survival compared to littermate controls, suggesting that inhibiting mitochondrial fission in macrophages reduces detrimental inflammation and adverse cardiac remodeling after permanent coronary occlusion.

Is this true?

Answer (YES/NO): NO